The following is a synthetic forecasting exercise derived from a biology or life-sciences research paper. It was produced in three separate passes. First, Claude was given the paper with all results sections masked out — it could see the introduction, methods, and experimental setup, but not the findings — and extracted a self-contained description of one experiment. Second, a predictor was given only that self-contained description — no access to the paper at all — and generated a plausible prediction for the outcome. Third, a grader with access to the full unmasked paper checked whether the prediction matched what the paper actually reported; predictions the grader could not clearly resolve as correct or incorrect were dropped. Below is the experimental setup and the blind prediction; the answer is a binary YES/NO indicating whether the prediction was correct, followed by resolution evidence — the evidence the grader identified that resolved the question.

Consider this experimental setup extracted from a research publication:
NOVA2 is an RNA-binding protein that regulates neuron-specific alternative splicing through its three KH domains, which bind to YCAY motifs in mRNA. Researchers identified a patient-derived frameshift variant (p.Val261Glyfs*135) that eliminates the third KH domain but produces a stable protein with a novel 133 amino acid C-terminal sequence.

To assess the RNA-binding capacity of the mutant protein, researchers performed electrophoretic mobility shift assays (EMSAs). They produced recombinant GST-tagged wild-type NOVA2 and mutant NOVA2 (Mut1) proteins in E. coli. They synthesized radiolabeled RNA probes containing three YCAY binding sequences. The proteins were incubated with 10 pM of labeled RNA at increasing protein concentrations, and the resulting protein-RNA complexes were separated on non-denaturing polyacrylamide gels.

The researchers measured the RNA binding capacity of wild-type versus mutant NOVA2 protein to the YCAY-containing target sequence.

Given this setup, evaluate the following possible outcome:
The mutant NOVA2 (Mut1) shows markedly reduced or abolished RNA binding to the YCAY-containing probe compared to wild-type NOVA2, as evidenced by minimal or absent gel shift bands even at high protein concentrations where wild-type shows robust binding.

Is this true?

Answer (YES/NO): NO